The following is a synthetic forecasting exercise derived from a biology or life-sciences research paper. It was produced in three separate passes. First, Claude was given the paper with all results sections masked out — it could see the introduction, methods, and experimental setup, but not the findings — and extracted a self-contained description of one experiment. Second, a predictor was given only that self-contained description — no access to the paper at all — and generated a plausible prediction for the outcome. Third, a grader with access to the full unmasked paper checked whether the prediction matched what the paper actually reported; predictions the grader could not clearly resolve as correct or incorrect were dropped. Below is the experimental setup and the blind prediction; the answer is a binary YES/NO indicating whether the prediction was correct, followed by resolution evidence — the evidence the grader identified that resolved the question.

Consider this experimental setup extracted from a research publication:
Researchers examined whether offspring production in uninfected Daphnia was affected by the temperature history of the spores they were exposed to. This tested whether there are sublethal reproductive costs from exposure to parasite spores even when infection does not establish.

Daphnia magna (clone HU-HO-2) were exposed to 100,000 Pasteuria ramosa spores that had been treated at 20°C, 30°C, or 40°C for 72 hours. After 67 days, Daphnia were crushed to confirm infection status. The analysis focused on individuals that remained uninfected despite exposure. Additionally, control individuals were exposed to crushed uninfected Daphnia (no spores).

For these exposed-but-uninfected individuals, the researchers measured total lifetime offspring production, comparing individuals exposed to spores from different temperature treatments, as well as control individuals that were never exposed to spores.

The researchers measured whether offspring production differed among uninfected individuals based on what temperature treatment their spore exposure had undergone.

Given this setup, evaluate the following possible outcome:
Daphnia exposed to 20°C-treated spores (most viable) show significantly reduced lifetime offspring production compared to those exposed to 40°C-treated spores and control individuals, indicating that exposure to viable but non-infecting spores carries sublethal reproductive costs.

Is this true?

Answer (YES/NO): NO